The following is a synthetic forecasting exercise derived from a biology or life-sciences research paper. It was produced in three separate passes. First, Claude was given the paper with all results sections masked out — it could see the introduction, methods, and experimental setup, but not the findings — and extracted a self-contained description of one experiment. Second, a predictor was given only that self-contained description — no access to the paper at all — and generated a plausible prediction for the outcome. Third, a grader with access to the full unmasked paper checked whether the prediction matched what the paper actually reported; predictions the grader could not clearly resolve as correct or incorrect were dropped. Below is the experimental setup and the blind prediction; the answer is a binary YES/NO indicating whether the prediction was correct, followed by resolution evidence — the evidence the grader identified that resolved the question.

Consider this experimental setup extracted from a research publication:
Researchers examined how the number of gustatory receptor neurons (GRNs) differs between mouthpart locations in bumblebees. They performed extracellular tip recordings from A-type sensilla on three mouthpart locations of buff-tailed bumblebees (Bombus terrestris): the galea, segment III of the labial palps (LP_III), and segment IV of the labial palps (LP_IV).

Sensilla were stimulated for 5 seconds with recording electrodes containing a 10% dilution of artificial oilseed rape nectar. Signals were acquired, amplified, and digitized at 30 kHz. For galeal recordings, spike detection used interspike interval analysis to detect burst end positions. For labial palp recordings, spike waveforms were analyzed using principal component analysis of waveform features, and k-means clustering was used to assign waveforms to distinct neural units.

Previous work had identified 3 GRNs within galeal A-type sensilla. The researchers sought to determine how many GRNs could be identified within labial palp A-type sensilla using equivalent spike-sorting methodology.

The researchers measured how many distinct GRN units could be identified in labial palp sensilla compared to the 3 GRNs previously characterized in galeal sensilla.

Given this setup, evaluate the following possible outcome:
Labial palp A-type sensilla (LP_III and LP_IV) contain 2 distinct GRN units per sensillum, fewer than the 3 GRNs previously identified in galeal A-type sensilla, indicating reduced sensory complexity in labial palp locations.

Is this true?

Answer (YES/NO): YES